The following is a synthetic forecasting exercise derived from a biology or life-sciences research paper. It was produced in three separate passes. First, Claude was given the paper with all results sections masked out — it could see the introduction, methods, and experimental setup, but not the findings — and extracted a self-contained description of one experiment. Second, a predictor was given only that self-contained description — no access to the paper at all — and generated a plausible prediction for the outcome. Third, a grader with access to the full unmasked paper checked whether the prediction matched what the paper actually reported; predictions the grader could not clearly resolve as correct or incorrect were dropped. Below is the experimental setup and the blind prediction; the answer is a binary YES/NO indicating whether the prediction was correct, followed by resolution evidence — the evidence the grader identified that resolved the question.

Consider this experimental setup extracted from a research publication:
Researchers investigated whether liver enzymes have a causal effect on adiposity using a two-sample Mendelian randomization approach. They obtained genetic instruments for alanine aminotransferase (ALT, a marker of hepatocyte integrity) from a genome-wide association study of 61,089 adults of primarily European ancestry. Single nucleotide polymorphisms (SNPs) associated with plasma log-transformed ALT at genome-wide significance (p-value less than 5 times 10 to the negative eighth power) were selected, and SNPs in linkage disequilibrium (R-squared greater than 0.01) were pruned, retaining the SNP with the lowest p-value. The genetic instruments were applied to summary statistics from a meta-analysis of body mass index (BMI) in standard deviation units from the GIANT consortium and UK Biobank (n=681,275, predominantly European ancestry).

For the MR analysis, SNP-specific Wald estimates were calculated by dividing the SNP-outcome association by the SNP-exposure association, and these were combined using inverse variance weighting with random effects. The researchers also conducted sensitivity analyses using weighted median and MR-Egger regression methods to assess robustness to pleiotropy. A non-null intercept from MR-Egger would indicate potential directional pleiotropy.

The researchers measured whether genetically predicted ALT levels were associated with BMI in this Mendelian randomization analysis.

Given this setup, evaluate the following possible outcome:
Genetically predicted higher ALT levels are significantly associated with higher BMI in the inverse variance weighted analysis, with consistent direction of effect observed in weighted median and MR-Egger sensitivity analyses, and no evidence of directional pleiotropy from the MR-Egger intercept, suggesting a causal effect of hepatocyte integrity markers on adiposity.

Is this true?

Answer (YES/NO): NO